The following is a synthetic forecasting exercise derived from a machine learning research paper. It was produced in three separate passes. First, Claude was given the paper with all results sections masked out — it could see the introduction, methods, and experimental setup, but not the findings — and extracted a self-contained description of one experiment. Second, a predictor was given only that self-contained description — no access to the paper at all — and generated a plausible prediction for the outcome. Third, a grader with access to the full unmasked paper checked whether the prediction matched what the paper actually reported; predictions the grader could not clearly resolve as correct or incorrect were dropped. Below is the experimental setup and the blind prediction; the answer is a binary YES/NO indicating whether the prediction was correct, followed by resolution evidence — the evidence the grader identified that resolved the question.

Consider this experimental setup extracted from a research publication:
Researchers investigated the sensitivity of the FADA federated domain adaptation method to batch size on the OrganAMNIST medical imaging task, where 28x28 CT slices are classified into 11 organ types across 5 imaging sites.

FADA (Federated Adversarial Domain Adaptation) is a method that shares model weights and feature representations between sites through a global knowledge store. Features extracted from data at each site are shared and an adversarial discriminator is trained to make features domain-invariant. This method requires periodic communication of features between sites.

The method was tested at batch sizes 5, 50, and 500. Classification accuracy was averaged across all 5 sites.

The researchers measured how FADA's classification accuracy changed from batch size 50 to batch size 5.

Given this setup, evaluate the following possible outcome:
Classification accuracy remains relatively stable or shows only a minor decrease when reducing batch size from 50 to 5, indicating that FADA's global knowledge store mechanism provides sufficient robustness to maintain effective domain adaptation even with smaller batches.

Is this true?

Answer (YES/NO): NO